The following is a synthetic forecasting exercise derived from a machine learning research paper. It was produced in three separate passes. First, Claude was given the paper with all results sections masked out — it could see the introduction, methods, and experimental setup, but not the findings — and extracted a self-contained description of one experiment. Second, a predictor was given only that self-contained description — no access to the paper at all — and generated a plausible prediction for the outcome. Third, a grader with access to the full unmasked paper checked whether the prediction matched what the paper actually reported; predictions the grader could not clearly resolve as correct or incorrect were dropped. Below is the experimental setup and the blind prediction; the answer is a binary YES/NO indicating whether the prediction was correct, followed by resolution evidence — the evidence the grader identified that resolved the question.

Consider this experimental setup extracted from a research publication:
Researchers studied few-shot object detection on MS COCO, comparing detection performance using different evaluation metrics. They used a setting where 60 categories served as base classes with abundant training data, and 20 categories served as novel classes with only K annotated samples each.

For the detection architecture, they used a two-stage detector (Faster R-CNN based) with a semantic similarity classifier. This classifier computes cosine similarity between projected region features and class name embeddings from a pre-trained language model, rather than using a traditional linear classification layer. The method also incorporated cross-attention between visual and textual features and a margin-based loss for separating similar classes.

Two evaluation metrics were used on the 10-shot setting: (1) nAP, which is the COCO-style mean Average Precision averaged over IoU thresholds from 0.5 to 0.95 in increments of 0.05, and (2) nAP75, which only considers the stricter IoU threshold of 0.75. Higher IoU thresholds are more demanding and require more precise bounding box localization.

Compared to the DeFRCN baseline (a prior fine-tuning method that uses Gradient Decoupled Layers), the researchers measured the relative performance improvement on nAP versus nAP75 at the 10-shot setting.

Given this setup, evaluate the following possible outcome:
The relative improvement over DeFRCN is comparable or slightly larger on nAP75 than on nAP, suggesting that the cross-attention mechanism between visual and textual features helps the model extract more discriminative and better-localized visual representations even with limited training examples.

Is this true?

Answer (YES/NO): NO